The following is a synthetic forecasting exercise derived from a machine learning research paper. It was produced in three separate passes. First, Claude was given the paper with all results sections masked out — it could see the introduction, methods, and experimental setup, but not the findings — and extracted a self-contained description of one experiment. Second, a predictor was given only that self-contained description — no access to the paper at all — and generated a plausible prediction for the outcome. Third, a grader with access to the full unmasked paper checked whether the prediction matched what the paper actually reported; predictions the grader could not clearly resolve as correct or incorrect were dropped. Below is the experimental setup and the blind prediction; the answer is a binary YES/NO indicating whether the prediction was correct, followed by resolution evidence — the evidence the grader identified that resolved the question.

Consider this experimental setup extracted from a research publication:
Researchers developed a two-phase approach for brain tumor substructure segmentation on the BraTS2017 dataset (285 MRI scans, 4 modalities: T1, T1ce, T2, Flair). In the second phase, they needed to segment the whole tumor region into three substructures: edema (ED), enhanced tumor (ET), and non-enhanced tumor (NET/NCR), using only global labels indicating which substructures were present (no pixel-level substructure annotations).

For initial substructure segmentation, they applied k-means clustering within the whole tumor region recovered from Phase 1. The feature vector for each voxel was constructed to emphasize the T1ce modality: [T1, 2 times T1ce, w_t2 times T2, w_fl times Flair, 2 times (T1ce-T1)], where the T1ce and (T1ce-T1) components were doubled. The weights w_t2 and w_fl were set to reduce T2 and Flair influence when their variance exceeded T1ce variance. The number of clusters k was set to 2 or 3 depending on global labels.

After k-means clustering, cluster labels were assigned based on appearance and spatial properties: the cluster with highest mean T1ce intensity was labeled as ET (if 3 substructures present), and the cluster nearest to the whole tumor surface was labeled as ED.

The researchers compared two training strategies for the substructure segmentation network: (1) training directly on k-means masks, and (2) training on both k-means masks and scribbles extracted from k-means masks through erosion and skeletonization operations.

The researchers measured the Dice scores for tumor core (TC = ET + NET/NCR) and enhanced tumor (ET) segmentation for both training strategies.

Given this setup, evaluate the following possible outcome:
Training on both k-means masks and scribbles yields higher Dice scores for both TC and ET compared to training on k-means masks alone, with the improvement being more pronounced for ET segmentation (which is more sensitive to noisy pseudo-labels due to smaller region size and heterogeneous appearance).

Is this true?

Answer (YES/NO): NO